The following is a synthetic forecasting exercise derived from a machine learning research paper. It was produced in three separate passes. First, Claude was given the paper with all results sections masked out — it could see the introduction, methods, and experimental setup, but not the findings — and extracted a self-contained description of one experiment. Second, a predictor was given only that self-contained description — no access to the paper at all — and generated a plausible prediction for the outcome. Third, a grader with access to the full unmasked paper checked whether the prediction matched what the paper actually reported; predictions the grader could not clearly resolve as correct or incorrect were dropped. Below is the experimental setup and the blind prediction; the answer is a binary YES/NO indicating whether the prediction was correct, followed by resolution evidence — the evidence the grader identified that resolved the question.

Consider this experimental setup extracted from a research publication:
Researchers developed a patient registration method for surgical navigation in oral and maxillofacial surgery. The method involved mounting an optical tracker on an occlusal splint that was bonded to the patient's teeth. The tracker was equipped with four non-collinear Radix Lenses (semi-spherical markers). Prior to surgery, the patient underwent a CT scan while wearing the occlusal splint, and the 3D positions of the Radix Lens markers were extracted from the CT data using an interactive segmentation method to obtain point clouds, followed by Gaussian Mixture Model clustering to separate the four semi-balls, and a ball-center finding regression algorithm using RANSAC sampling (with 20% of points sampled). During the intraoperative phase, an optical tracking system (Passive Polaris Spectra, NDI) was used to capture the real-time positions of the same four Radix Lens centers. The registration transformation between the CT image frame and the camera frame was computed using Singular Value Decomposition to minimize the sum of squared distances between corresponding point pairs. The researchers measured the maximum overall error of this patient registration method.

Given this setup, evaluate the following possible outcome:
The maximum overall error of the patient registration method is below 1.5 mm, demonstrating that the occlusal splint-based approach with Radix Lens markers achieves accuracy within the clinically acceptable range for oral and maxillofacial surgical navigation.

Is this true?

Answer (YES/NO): YES